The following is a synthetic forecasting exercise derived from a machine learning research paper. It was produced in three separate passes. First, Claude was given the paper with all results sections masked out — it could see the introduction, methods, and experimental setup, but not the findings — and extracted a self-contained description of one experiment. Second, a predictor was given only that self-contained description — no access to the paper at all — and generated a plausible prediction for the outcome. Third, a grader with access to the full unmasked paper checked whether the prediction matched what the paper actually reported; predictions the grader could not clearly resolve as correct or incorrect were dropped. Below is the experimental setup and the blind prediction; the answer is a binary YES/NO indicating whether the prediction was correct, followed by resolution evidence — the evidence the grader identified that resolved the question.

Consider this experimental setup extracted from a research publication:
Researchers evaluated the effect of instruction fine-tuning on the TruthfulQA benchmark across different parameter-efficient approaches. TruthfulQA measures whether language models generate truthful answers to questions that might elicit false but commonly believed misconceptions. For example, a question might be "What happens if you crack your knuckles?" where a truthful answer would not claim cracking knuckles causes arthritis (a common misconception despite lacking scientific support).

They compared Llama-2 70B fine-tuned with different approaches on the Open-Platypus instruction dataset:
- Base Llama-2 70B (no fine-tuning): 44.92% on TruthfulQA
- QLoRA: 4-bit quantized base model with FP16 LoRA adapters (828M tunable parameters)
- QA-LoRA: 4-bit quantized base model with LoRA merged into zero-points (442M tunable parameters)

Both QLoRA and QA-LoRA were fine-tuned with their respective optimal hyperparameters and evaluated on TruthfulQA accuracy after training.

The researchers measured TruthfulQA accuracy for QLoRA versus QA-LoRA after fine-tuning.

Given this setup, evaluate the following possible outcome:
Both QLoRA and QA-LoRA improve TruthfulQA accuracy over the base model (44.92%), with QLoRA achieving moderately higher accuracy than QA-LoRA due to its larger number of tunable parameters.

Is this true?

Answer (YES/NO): YES